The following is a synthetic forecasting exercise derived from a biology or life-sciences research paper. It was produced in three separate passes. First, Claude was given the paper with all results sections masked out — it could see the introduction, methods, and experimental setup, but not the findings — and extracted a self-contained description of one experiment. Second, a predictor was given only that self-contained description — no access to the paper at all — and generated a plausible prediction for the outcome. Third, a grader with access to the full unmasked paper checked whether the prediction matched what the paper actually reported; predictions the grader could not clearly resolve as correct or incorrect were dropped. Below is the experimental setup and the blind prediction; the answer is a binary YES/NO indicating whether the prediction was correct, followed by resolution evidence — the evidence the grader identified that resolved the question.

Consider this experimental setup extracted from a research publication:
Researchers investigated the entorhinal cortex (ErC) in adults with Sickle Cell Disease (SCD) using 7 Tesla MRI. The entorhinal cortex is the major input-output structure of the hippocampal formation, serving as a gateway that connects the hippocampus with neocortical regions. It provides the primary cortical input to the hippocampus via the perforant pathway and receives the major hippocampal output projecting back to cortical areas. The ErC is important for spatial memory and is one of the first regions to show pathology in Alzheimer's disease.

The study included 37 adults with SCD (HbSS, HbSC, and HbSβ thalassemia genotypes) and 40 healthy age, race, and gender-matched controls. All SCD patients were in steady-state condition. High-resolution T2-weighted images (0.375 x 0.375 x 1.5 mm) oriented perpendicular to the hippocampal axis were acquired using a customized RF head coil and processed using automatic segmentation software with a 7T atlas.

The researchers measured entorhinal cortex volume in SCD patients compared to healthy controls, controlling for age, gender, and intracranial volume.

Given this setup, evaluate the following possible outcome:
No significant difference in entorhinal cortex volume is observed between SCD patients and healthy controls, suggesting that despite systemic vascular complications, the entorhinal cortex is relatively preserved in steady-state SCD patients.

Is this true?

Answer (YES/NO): YES